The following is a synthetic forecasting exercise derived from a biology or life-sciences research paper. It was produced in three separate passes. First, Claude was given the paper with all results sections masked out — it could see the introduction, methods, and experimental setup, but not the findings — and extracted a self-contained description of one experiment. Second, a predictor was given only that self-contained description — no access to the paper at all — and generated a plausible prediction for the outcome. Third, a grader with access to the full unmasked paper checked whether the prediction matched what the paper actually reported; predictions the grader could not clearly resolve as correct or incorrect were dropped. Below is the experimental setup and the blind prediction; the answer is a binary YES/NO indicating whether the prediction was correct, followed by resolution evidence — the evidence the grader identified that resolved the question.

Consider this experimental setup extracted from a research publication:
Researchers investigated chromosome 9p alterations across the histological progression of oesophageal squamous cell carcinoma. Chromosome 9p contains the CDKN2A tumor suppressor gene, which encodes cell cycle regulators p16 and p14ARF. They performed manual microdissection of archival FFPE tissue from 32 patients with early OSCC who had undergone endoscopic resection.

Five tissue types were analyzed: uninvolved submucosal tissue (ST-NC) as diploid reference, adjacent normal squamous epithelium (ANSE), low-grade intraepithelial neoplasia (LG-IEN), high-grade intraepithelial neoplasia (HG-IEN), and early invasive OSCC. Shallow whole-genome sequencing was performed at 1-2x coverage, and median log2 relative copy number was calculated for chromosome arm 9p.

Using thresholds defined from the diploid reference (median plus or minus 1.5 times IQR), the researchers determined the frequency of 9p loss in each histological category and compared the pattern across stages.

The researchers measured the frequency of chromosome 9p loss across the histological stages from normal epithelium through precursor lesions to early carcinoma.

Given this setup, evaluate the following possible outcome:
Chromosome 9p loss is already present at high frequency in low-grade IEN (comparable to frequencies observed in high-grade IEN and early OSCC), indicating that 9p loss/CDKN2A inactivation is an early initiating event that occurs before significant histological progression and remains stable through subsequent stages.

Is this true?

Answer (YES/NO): NO